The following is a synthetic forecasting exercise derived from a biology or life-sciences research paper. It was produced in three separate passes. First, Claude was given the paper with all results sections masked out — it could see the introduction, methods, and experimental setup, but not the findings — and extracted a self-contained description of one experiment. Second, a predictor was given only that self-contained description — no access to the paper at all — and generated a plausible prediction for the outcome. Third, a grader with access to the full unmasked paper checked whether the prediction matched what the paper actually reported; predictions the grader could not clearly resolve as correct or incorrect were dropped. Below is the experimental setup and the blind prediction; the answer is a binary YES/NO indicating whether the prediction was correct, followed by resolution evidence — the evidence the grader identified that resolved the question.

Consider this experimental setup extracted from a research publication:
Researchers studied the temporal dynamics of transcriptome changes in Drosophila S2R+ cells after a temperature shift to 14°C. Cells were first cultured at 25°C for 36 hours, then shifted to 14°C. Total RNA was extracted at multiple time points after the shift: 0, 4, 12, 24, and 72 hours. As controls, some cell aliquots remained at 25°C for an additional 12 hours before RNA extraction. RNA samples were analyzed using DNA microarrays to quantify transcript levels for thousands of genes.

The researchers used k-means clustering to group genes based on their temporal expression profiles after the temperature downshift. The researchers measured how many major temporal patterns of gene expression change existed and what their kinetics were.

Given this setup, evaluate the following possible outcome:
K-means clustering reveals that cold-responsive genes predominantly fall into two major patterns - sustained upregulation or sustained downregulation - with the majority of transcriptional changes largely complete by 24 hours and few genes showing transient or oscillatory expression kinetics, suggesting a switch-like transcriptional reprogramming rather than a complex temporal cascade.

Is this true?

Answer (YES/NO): NO